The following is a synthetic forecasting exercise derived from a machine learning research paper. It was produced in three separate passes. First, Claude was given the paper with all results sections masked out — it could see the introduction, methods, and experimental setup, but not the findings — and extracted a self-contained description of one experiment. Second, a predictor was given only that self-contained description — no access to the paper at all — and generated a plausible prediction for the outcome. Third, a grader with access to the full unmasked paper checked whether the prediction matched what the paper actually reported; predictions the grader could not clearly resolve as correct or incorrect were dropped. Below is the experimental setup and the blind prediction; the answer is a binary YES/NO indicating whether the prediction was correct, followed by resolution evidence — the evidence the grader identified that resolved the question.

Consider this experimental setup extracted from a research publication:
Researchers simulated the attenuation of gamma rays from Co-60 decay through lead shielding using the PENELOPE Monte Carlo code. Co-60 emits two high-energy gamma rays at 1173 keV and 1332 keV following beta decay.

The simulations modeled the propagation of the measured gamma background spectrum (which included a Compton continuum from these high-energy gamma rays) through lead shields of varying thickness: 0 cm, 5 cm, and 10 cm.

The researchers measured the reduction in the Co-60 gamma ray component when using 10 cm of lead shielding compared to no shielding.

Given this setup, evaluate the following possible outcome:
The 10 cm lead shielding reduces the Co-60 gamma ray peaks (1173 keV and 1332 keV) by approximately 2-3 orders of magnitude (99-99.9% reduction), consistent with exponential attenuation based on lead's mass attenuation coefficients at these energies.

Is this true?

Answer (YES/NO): NO